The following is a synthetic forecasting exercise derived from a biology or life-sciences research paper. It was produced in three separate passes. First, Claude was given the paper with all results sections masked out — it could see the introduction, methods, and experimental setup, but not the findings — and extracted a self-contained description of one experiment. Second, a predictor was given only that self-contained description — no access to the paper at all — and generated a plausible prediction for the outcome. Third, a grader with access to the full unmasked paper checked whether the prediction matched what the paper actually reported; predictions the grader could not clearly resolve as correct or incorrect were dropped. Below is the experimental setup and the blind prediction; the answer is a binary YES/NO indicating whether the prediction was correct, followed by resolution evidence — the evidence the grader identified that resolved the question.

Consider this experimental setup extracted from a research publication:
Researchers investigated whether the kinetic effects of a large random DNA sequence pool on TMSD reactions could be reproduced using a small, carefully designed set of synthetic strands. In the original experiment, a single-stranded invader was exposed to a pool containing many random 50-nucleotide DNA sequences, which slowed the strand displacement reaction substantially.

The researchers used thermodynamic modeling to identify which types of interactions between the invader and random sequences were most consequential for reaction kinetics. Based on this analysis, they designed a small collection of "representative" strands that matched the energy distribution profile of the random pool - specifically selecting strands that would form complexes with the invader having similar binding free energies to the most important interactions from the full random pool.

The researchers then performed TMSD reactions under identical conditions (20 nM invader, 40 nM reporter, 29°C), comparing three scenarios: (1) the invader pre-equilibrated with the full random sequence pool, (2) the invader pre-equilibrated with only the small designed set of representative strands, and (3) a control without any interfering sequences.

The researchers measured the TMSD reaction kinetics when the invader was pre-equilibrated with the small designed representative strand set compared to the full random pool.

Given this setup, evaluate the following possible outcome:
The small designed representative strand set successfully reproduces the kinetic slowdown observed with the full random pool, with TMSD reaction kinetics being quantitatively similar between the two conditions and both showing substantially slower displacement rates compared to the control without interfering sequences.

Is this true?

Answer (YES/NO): YES